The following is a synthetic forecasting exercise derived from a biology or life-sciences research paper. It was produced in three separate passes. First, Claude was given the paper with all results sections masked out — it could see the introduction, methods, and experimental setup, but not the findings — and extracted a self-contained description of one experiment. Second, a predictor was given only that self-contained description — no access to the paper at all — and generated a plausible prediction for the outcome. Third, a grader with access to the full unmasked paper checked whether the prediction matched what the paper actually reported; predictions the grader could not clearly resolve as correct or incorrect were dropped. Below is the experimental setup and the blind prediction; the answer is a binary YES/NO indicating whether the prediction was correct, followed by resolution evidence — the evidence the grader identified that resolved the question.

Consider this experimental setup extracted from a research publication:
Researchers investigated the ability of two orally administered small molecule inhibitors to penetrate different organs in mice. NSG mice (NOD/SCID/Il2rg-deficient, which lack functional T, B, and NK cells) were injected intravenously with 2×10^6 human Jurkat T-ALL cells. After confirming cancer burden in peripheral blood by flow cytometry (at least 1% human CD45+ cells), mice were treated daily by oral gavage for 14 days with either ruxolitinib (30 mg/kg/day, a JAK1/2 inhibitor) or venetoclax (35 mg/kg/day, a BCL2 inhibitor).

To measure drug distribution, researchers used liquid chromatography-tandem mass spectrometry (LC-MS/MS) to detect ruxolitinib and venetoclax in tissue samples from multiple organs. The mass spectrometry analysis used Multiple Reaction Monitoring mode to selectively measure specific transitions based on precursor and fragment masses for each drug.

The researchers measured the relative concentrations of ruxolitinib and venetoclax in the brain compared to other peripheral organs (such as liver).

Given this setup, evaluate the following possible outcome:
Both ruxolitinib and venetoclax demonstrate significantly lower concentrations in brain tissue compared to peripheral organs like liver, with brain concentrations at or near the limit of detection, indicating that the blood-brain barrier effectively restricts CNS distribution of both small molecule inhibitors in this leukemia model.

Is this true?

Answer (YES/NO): NO